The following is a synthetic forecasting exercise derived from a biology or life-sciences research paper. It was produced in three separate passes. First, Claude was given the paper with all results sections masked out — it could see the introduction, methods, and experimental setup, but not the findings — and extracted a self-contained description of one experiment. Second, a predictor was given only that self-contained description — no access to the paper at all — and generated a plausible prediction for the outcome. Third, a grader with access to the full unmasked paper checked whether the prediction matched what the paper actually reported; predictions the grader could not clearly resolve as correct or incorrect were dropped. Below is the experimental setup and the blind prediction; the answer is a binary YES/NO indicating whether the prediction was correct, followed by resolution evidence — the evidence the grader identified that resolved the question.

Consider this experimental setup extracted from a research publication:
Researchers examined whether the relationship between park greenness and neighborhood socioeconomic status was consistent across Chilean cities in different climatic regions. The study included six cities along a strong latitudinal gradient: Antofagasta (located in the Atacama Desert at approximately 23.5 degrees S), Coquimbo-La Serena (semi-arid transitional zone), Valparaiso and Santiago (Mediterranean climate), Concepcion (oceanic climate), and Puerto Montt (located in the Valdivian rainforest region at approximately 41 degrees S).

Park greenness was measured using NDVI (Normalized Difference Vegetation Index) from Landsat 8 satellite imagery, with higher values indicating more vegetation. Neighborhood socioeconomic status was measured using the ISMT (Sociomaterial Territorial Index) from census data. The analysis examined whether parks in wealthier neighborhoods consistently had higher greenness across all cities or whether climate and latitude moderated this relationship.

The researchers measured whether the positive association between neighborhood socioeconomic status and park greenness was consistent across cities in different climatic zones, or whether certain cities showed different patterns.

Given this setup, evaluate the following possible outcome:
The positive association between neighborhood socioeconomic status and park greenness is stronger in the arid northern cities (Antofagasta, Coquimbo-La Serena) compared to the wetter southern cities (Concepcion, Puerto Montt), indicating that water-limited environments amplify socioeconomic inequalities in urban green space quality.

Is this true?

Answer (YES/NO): NO